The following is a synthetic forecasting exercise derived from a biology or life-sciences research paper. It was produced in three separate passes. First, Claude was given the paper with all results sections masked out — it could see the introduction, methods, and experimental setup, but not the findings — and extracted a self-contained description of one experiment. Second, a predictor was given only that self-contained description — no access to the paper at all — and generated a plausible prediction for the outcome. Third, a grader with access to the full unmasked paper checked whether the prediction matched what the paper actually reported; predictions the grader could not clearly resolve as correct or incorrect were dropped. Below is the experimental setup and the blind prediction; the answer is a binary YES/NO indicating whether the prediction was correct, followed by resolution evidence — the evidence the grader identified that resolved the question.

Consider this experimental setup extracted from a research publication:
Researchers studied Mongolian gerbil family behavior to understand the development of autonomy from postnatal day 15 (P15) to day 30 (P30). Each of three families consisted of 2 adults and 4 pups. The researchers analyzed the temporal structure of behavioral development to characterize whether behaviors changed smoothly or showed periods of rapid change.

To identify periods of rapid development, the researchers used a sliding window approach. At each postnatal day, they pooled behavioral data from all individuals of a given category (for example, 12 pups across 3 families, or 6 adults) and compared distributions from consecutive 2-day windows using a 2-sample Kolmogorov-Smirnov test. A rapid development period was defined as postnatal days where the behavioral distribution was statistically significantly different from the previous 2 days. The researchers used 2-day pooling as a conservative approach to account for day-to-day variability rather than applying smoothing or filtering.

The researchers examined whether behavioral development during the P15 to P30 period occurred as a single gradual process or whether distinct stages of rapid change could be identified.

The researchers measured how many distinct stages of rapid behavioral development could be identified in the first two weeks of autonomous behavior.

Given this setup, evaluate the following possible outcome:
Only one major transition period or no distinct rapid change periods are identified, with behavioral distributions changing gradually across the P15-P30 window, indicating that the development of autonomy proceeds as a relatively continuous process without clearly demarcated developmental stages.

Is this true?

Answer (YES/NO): NO